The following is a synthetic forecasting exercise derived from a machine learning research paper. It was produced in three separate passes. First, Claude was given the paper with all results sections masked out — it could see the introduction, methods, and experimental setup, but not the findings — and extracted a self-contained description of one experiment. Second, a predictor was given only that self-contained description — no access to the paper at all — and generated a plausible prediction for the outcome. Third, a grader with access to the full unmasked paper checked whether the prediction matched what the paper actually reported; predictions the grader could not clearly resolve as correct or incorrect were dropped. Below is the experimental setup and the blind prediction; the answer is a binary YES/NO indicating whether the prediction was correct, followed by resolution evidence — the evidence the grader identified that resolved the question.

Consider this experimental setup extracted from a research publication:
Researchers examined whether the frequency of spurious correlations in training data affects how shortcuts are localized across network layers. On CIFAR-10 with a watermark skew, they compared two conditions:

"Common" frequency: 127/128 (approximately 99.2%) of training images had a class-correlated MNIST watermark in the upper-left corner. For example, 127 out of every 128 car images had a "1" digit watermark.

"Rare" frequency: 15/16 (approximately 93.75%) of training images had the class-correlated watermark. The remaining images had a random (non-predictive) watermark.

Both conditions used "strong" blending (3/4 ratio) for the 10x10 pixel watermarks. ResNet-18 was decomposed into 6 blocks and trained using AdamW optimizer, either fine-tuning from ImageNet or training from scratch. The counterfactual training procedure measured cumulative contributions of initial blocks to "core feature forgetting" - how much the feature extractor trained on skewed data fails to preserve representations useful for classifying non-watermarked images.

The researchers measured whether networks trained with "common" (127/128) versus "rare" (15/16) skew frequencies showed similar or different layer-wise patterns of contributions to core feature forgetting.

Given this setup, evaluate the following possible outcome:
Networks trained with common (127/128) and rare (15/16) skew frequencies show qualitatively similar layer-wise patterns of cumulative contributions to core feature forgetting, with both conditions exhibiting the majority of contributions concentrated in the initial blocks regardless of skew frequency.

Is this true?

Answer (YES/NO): NO